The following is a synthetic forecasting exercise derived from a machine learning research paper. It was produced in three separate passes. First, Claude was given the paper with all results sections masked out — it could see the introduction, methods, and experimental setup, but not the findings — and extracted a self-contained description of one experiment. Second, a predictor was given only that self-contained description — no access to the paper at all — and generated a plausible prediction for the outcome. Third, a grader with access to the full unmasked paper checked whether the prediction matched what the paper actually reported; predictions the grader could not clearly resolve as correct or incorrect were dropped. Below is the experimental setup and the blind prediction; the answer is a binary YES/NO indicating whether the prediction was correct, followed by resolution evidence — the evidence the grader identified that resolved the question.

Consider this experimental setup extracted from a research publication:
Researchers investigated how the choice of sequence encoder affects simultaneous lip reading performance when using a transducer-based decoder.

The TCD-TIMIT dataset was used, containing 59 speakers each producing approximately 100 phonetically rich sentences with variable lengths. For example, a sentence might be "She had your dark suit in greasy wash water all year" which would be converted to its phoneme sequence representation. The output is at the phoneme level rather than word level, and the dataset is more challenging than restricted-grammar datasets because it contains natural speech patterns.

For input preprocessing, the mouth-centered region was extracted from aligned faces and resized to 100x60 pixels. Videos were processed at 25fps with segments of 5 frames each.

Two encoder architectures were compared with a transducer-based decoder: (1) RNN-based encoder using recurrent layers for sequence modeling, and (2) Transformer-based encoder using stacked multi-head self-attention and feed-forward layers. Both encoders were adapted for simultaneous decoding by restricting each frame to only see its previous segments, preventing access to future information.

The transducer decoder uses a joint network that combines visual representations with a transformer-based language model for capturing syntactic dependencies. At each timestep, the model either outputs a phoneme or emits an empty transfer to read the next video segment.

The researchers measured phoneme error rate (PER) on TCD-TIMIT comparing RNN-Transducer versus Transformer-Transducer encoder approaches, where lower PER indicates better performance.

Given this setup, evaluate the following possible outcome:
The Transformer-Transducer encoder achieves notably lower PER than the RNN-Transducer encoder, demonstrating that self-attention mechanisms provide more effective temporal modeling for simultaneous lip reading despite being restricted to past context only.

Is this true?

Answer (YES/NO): YES